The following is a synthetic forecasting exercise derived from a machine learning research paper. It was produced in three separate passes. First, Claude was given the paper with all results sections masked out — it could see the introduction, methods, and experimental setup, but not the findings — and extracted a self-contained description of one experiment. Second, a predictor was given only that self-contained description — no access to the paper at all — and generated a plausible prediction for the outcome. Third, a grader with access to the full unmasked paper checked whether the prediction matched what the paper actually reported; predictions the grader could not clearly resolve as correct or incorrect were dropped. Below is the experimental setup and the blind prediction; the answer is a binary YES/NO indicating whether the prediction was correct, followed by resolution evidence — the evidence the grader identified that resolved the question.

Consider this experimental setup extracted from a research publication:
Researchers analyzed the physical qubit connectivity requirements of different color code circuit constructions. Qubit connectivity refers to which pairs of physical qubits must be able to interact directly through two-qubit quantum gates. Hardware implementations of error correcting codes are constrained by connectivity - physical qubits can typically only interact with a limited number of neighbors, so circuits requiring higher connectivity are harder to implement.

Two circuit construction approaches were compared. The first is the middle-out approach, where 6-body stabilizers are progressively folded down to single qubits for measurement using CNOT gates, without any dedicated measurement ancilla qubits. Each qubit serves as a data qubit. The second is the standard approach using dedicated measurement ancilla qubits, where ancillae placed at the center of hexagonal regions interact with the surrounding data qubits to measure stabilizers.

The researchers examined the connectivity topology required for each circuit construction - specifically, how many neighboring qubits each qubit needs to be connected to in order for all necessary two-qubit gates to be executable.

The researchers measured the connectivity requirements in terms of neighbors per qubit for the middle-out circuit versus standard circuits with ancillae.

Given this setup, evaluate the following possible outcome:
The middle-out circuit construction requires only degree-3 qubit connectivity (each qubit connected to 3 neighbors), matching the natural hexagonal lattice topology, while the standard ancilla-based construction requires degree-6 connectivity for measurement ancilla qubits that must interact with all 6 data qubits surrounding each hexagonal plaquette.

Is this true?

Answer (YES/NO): NO